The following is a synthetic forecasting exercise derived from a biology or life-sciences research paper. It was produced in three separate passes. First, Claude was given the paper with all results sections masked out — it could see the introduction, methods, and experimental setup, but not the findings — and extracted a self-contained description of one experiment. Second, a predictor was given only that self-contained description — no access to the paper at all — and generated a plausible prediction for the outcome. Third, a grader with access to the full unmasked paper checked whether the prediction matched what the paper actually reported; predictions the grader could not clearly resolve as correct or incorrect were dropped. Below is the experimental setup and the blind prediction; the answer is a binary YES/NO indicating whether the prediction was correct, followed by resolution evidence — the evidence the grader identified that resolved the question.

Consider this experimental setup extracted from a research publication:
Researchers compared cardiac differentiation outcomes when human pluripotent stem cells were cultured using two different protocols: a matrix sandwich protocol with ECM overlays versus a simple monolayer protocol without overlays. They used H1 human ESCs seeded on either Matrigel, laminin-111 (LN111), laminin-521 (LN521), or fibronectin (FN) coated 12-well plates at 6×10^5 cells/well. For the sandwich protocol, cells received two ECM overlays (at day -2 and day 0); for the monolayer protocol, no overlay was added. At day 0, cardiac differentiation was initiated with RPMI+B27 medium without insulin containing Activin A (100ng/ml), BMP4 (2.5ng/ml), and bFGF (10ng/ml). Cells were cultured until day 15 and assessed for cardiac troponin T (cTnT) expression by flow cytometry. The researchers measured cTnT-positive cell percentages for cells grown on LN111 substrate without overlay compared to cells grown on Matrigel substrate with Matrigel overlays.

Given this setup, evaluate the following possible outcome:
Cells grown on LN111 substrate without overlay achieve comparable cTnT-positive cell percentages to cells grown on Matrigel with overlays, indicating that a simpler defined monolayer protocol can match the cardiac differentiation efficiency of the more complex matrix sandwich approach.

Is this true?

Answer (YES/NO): YES